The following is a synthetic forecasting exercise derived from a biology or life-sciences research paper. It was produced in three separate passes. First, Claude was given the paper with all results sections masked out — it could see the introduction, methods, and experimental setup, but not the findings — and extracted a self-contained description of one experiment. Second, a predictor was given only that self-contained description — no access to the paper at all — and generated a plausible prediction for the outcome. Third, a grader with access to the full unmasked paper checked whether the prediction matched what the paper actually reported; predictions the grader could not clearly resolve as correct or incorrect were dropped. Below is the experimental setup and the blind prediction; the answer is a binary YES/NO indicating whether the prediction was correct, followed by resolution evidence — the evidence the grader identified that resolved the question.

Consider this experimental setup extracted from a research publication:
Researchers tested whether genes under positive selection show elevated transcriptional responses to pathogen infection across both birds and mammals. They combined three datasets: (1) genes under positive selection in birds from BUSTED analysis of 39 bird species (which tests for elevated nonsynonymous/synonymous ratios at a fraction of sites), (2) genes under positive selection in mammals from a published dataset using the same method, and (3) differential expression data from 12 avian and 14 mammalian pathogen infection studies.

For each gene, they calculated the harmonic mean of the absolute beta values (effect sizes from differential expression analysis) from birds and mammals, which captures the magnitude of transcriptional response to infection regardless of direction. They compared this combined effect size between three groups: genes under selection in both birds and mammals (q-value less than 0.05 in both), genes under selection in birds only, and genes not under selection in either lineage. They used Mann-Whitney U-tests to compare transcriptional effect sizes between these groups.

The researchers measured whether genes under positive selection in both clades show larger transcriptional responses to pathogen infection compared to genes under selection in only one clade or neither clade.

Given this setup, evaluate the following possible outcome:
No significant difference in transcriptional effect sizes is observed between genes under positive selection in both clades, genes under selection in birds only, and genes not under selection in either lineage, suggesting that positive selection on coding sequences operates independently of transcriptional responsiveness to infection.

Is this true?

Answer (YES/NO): NO